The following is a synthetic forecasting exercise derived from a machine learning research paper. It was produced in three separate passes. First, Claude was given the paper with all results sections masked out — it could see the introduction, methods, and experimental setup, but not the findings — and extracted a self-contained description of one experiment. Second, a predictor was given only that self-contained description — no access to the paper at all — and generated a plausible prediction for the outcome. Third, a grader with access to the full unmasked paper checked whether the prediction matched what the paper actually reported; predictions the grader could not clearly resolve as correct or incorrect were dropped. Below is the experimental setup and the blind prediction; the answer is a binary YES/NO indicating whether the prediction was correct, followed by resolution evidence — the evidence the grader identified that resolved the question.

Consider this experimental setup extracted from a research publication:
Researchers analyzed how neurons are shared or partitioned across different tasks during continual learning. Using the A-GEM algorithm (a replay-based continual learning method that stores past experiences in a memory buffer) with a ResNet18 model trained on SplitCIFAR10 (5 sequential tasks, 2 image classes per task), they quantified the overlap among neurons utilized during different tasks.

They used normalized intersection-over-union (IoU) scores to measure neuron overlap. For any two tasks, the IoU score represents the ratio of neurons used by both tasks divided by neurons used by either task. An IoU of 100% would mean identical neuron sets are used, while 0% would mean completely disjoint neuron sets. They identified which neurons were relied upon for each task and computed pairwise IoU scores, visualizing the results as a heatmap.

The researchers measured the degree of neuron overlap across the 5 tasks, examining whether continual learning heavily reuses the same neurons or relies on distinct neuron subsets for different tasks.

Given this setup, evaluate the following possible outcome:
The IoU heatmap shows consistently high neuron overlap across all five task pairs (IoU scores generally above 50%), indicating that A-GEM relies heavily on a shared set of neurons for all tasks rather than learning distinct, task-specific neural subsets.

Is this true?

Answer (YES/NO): NO